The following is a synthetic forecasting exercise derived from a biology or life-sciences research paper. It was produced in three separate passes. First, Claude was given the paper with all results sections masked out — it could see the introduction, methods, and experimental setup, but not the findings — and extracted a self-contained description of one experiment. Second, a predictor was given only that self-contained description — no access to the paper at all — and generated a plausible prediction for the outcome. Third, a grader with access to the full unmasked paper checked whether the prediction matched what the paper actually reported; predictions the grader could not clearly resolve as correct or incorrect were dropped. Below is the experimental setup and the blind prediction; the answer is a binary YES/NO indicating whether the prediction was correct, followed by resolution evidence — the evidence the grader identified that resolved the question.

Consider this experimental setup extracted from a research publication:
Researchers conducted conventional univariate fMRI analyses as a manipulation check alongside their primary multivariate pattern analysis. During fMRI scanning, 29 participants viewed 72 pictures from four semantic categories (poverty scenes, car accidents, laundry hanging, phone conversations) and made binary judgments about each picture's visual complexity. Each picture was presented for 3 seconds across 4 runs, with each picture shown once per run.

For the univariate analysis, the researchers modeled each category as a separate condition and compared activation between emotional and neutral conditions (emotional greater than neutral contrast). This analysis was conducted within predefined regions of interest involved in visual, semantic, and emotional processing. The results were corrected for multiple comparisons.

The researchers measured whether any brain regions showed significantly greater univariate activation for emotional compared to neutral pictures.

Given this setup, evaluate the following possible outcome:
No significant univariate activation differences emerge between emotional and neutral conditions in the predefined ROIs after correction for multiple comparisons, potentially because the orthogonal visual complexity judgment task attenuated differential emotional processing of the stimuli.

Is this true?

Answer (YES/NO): YES